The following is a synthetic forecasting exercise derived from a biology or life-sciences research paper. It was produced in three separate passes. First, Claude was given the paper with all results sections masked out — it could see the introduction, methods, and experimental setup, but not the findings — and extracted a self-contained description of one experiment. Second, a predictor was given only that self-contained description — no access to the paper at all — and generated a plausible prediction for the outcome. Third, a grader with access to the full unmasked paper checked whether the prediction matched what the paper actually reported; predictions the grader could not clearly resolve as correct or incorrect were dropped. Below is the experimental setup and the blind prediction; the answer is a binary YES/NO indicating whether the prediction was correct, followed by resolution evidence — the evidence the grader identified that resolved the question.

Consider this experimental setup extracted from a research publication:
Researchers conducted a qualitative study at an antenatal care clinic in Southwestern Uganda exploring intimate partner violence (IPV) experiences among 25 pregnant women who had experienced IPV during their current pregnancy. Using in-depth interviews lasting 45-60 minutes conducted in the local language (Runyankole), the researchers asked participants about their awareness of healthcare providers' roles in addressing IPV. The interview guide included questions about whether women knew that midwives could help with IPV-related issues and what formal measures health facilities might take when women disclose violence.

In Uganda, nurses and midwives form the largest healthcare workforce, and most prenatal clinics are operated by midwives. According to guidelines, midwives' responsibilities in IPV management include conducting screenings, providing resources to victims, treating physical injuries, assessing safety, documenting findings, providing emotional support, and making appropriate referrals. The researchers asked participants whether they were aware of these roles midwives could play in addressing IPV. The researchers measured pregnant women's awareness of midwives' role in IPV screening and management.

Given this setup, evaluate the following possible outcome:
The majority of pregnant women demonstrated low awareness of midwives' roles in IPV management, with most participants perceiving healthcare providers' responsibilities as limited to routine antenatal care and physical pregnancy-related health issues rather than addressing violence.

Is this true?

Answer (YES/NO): YES